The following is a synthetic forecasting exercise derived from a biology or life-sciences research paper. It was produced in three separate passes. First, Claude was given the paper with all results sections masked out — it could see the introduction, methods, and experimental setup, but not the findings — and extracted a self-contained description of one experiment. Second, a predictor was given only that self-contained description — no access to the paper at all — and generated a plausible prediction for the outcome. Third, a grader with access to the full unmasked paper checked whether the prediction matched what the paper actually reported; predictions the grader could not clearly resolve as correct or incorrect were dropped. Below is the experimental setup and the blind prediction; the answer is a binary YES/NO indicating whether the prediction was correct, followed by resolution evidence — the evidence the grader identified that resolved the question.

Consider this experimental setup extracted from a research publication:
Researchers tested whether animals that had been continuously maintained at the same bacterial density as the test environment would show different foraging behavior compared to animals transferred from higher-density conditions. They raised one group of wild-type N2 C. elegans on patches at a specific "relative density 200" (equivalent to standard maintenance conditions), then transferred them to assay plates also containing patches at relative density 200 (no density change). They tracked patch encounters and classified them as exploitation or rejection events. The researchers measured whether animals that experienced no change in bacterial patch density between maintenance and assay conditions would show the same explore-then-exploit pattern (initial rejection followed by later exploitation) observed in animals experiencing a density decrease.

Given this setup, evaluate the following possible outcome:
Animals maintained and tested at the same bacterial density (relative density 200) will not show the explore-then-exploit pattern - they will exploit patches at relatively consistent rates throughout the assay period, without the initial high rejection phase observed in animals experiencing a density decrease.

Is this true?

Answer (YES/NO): YES